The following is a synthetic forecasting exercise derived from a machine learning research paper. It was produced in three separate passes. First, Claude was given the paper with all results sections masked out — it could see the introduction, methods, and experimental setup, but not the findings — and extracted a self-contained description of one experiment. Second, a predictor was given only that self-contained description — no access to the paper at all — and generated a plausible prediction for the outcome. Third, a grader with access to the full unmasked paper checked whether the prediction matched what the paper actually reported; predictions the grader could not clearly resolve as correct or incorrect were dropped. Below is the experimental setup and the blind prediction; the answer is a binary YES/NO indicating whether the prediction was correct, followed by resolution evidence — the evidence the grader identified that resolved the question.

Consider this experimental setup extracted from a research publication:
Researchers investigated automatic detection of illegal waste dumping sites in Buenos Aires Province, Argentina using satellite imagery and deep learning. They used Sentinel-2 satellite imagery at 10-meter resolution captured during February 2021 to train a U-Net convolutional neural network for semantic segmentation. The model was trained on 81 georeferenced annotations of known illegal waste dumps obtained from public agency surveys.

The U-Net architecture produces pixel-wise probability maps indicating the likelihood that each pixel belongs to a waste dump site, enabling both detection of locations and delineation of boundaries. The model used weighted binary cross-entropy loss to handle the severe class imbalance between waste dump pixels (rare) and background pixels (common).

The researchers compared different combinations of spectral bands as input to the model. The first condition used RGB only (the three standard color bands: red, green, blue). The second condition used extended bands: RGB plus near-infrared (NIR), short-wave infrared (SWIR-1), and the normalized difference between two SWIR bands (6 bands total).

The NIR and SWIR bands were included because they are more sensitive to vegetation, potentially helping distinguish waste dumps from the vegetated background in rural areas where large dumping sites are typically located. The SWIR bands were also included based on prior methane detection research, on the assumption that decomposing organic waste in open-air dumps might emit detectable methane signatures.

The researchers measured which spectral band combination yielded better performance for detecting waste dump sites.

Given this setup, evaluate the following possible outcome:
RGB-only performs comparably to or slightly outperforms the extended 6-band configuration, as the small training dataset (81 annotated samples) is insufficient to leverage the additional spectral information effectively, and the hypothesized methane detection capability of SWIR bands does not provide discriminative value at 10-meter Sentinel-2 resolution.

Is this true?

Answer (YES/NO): NO